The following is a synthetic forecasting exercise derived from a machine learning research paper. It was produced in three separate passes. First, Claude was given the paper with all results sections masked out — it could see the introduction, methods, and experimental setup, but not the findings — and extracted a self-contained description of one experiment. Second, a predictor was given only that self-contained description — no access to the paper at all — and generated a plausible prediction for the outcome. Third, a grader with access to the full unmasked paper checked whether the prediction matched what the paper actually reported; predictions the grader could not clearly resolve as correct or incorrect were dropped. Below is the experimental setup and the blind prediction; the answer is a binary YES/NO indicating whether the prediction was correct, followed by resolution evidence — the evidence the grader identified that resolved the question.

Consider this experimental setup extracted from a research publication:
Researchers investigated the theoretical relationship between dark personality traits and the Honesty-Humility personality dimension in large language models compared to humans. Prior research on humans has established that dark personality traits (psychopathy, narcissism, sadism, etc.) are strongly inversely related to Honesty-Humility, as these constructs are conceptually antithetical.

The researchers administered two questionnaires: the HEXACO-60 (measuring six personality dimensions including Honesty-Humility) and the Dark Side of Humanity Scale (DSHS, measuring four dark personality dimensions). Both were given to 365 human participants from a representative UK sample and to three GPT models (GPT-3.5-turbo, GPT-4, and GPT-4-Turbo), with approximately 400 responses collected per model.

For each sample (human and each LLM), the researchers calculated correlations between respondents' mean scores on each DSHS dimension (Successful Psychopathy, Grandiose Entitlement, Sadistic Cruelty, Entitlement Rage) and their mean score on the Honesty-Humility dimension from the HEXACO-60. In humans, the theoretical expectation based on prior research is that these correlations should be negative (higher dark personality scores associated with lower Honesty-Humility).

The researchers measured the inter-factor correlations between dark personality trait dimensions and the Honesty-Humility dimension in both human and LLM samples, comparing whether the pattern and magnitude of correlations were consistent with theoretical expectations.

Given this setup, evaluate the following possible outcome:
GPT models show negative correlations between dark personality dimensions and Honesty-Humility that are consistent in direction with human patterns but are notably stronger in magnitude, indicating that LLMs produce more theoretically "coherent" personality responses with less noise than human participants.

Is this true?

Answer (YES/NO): NO